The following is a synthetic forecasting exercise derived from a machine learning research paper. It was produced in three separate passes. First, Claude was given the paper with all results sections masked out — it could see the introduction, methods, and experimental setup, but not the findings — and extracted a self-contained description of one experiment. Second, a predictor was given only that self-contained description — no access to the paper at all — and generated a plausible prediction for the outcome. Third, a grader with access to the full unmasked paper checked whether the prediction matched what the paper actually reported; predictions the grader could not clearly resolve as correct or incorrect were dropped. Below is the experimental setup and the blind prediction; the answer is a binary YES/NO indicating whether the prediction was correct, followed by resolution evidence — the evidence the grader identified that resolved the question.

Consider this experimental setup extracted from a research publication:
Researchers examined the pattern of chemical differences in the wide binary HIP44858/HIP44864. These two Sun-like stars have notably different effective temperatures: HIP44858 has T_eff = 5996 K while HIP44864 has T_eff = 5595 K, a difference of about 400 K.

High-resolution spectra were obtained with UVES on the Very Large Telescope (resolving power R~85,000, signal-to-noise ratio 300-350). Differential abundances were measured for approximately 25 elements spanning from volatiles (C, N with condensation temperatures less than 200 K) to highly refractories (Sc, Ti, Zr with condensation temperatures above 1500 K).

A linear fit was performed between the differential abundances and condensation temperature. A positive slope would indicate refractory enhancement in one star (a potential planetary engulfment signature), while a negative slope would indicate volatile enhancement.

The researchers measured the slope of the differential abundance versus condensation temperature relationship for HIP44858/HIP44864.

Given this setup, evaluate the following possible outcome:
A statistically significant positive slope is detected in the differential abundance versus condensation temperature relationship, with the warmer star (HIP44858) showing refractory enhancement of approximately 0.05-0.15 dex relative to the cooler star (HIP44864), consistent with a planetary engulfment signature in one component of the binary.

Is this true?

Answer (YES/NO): NO